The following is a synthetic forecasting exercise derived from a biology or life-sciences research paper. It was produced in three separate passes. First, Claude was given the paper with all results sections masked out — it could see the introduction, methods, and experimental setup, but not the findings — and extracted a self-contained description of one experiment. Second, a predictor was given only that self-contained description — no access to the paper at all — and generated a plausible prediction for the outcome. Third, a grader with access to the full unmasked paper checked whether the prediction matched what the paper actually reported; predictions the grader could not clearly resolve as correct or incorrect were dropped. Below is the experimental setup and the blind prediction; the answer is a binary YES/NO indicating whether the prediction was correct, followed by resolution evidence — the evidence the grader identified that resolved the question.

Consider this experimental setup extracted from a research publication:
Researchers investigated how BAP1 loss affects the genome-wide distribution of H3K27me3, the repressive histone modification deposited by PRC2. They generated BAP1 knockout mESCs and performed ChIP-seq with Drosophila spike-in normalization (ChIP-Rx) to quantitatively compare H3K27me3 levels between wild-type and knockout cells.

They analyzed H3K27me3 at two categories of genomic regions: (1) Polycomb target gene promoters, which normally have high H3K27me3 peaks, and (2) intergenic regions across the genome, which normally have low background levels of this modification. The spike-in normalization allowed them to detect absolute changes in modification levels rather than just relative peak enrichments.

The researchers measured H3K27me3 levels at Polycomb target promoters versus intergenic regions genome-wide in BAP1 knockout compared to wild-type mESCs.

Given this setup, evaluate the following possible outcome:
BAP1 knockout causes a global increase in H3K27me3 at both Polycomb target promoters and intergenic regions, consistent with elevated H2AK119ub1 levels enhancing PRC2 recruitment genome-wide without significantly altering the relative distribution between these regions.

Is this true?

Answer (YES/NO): NO